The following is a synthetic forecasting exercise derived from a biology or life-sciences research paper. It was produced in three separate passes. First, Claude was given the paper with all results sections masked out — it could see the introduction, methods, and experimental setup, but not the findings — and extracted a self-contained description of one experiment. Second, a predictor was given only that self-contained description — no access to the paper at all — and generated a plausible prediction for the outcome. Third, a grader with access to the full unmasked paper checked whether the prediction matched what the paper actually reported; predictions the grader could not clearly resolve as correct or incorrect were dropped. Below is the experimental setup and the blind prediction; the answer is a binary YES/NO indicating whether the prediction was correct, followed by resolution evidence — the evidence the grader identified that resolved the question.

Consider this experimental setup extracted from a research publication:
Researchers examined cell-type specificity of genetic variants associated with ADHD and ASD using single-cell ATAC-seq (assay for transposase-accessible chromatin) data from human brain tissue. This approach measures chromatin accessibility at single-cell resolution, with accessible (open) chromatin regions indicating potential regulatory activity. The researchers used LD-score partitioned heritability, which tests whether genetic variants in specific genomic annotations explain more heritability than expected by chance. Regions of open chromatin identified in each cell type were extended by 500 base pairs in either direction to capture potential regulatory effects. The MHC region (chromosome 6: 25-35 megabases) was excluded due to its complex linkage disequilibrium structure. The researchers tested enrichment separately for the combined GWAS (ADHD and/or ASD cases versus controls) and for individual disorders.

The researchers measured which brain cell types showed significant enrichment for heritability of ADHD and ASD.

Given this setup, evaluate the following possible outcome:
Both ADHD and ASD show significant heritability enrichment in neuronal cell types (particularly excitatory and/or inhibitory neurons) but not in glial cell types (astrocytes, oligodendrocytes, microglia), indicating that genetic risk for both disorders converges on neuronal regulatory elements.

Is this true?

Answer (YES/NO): NO